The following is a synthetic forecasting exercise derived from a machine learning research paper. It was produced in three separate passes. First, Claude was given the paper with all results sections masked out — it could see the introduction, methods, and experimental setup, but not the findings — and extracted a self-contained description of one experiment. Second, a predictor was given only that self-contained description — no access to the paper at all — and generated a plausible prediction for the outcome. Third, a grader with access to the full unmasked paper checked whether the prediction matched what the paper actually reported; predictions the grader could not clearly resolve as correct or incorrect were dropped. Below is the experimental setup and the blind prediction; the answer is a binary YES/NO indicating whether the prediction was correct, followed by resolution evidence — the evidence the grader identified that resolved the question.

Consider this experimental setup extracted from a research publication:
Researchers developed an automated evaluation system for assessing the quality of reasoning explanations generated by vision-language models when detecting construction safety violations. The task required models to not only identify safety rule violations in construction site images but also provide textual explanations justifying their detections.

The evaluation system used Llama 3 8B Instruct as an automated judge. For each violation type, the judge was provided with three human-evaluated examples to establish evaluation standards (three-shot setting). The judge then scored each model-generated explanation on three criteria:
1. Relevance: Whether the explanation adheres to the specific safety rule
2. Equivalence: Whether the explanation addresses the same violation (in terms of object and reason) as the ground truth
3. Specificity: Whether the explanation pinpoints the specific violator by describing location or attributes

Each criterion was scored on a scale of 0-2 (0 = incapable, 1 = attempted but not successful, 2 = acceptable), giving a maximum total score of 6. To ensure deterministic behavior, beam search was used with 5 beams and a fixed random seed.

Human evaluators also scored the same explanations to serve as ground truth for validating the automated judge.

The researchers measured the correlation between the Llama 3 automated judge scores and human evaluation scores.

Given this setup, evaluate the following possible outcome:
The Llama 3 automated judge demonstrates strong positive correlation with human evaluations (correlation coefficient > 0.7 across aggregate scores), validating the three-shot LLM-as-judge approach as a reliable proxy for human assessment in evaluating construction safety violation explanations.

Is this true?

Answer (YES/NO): YES